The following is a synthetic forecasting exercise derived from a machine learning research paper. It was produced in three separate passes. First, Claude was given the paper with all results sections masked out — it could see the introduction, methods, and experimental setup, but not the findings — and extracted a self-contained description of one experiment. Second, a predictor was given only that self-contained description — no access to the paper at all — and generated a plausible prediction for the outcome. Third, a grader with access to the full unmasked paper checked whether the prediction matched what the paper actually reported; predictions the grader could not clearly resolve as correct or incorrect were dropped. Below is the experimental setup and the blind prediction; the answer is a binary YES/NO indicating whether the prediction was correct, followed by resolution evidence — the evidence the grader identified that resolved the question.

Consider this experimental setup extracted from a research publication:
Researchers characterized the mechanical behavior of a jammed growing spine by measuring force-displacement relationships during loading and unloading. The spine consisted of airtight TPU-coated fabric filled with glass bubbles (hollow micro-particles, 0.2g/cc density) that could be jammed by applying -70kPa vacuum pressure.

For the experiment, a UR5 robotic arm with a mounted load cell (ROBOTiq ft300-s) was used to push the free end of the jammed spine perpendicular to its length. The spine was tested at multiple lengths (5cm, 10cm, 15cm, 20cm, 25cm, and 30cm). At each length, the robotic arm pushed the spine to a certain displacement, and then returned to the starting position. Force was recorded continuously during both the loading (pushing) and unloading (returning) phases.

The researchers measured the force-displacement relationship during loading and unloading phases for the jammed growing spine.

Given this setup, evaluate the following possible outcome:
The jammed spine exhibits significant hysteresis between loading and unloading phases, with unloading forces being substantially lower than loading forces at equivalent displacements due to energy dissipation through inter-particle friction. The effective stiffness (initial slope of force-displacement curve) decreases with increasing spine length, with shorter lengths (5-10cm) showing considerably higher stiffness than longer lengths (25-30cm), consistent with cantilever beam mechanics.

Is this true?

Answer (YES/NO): NO